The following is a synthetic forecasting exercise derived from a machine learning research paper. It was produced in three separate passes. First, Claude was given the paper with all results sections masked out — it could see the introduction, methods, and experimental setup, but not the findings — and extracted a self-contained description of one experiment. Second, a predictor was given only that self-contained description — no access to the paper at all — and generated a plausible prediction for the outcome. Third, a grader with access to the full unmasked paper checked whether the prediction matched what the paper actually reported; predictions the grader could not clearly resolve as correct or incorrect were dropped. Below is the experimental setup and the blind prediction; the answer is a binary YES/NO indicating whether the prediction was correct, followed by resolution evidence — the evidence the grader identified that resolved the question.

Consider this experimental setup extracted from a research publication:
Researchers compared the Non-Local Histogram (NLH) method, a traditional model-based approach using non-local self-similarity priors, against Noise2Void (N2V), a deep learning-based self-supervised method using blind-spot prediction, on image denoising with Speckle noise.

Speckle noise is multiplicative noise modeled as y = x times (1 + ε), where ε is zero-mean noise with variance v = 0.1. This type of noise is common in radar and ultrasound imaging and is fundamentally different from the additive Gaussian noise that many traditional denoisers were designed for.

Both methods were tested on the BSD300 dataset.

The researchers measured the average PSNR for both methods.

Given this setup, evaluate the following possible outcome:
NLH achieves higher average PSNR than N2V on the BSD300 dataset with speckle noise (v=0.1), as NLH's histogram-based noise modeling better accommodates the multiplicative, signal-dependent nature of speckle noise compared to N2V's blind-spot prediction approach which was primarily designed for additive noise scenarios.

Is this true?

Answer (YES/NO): NO